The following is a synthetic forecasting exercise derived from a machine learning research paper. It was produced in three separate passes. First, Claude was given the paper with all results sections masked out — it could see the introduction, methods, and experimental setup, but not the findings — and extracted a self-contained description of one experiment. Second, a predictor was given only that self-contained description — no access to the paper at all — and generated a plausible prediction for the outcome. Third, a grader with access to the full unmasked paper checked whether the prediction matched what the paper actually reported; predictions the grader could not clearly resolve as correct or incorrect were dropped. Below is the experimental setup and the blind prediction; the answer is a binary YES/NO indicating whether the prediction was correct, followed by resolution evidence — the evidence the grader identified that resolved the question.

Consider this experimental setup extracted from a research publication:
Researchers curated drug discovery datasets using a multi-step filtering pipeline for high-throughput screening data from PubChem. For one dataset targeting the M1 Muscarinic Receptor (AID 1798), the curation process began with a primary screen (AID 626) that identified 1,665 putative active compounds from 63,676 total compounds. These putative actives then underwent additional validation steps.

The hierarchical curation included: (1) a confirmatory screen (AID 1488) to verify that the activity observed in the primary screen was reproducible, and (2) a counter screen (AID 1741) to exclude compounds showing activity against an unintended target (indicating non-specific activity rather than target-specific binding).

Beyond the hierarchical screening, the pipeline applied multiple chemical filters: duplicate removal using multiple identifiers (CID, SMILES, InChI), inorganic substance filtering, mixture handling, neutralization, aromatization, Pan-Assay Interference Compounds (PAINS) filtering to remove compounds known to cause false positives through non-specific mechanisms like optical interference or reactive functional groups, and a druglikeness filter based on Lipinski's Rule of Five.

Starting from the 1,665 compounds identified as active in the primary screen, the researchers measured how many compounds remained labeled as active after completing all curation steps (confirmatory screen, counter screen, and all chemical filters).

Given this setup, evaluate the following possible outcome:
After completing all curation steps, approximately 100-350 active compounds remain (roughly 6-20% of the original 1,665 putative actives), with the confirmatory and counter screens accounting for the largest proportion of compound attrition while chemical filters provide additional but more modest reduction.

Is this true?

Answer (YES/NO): YES